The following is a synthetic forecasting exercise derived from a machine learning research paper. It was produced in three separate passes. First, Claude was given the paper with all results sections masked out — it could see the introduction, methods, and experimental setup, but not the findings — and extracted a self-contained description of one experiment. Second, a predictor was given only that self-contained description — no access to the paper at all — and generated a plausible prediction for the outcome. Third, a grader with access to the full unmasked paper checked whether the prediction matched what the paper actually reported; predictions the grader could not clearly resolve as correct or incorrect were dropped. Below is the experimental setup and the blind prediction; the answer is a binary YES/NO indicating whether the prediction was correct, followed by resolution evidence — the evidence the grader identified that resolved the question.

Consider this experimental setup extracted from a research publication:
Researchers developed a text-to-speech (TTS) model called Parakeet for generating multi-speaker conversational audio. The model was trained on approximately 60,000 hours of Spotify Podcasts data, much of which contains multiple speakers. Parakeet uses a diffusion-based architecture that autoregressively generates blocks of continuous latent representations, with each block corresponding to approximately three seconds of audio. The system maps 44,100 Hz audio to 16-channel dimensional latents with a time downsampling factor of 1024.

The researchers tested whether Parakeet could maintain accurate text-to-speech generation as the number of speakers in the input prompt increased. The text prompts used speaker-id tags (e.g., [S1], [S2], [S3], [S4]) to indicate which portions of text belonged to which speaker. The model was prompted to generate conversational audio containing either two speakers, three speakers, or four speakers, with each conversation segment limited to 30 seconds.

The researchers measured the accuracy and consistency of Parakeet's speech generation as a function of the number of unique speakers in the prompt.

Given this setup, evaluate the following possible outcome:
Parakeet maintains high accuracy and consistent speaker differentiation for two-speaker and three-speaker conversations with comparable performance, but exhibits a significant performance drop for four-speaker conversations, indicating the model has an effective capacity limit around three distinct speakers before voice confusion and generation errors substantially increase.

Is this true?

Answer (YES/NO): NO